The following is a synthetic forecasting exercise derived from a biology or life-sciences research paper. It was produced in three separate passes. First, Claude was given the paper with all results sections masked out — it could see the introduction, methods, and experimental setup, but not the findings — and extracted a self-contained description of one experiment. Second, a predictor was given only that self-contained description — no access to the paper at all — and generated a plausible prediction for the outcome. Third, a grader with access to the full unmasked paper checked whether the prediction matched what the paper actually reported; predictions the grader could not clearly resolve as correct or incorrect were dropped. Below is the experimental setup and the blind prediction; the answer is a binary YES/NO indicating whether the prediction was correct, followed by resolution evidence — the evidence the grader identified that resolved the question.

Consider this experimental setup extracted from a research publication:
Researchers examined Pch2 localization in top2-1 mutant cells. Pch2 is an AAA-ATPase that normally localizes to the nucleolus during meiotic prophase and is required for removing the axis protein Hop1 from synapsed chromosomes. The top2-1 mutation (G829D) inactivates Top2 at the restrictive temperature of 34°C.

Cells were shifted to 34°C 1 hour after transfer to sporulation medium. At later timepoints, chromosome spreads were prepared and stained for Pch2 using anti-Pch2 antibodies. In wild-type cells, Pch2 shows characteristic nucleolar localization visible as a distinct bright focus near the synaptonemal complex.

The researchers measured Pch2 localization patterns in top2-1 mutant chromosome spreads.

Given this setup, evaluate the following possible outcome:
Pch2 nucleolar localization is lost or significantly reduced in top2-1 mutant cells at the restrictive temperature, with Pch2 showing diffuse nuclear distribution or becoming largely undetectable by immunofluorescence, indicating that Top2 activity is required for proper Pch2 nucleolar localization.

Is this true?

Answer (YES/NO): NO